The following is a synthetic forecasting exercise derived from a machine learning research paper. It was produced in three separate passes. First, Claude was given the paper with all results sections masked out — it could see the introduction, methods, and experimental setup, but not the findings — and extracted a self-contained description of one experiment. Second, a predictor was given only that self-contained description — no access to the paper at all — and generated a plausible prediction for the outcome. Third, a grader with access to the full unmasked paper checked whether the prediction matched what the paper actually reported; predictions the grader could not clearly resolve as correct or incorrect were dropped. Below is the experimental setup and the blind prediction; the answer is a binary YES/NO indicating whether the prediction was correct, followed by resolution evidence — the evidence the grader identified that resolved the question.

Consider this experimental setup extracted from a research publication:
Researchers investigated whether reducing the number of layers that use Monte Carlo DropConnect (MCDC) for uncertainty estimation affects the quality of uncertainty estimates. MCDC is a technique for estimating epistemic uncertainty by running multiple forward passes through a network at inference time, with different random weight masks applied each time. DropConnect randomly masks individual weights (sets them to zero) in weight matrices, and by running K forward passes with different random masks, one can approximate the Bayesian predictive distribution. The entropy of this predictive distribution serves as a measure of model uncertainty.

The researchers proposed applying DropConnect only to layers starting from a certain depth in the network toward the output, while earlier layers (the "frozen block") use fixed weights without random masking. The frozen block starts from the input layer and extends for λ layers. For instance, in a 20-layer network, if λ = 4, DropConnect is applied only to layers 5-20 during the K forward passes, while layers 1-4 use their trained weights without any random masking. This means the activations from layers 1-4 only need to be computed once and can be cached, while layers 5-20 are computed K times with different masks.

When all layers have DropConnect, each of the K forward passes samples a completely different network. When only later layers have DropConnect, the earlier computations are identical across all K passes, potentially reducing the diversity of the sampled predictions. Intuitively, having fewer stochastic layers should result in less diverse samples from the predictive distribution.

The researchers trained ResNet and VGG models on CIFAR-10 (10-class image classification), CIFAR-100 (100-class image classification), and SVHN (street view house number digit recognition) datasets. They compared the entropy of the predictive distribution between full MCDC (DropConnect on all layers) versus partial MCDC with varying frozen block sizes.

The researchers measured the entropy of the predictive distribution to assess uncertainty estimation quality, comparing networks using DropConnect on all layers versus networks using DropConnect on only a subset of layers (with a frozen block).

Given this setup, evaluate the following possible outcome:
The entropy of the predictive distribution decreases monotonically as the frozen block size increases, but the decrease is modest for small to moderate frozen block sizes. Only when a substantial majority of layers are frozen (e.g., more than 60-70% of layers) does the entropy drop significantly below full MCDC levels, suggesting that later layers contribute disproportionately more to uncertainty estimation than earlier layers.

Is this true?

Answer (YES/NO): NO